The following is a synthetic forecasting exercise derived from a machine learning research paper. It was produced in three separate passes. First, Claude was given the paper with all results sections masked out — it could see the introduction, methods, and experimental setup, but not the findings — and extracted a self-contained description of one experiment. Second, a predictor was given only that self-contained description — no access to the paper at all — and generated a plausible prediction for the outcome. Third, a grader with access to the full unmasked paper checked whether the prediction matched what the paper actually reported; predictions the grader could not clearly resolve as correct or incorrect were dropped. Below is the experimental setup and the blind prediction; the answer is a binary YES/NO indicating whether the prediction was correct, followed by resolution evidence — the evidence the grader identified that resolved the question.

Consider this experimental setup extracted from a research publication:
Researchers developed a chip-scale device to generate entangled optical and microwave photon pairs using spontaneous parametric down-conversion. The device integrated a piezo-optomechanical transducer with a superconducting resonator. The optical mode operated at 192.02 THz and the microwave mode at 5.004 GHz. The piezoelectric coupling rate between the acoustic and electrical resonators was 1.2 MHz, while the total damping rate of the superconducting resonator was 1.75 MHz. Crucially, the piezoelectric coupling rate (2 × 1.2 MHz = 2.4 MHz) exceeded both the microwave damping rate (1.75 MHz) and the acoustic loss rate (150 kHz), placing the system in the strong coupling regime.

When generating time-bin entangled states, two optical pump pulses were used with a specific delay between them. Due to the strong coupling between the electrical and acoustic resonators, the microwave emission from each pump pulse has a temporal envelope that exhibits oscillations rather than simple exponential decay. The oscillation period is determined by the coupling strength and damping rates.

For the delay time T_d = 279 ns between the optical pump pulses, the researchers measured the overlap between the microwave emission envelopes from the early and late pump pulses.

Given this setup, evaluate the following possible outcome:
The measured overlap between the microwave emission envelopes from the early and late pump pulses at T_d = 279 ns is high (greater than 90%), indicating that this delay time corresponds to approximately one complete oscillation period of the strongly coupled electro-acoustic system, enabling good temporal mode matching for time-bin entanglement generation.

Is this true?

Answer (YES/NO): NO